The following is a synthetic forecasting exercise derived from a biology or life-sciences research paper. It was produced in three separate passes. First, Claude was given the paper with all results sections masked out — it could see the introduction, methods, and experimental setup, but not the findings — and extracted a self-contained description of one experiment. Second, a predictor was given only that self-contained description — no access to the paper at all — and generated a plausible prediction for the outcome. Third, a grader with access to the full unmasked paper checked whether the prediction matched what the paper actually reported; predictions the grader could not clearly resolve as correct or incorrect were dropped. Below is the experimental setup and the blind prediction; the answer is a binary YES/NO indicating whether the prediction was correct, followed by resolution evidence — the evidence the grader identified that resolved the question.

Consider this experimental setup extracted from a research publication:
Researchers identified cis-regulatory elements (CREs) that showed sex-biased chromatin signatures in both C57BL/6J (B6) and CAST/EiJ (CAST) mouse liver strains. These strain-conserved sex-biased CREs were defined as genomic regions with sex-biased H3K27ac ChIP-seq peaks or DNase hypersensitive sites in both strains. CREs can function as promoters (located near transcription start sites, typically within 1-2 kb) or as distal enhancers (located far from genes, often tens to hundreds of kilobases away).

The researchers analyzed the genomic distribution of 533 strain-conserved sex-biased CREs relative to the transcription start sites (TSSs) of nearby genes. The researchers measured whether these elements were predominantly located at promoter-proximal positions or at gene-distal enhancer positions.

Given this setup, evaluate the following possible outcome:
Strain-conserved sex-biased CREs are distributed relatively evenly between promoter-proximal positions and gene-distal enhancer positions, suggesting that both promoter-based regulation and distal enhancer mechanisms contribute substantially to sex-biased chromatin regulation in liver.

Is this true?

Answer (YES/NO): NO